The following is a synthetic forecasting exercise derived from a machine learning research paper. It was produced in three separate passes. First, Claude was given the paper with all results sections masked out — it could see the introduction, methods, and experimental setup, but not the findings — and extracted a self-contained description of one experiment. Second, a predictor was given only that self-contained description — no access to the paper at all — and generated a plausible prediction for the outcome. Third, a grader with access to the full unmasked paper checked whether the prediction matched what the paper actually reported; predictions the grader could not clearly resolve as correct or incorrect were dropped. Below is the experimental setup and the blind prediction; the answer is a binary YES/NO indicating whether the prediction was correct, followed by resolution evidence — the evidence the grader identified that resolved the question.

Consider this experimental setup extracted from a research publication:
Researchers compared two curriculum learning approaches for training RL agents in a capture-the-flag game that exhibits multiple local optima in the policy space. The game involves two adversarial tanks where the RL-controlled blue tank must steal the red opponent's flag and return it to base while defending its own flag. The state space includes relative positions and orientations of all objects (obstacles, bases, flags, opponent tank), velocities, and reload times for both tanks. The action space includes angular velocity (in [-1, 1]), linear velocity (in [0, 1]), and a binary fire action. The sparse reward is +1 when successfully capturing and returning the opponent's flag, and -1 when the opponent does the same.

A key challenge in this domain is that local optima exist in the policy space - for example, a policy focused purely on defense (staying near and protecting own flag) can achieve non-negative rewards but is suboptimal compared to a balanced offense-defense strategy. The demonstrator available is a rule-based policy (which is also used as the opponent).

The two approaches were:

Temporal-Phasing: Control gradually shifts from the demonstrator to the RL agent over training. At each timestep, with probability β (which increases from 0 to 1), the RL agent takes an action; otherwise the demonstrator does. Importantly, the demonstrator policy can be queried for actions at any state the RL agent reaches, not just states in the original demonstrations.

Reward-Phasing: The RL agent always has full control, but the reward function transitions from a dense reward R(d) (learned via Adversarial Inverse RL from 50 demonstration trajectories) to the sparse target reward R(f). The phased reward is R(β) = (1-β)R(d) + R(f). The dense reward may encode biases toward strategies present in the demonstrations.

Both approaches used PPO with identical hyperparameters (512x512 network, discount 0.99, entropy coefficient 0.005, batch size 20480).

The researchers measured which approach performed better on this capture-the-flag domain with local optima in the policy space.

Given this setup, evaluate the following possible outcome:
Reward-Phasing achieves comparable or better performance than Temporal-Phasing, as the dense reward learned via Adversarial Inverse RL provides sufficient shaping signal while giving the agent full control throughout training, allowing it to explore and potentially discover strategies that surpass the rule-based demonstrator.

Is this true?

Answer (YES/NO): NO